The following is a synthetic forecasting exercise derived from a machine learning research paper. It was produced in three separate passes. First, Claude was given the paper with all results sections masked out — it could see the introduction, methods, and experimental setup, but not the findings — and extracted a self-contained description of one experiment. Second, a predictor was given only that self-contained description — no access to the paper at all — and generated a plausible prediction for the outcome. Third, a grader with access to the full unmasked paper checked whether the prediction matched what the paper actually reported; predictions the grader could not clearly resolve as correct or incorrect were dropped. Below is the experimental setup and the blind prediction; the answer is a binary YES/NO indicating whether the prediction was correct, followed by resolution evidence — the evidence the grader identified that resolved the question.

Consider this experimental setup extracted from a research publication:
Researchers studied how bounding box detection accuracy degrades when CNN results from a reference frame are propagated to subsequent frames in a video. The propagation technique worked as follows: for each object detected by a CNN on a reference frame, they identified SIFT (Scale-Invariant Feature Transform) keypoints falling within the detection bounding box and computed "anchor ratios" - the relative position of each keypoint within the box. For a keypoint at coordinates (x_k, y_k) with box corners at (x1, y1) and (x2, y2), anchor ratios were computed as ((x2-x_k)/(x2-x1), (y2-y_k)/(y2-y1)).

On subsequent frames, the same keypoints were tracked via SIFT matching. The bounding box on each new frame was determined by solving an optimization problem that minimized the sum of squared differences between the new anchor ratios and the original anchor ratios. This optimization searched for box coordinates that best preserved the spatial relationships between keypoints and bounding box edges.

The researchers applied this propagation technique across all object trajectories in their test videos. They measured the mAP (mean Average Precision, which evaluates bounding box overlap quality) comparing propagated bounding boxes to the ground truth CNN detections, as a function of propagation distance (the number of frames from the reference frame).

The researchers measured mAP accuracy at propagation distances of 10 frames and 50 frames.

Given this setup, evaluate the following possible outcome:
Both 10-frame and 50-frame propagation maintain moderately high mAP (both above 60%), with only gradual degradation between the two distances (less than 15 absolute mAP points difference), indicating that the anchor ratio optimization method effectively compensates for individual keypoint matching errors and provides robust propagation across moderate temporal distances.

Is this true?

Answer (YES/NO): NO